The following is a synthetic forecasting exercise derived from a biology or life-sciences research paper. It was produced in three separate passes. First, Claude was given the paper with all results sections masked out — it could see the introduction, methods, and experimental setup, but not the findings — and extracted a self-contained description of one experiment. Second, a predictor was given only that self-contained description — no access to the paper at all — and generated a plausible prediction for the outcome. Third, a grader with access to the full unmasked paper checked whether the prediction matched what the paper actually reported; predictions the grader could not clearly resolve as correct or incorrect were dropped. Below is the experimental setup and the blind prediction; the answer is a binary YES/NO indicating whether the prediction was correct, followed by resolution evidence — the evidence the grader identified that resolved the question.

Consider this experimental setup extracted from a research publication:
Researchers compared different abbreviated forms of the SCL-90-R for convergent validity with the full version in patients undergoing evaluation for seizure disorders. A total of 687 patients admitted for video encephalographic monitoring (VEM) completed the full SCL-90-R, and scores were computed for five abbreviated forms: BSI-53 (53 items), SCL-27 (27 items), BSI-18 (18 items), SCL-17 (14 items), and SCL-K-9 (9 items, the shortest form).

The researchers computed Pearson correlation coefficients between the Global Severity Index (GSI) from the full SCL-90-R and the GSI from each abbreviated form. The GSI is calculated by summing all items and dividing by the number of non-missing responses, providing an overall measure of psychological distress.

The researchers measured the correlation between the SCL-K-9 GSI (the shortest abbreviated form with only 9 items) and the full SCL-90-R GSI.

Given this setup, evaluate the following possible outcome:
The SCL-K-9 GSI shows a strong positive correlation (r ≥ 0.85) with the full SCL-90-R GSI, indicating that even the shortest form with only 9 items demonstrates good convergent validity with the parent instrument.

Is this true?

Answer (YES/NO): YES